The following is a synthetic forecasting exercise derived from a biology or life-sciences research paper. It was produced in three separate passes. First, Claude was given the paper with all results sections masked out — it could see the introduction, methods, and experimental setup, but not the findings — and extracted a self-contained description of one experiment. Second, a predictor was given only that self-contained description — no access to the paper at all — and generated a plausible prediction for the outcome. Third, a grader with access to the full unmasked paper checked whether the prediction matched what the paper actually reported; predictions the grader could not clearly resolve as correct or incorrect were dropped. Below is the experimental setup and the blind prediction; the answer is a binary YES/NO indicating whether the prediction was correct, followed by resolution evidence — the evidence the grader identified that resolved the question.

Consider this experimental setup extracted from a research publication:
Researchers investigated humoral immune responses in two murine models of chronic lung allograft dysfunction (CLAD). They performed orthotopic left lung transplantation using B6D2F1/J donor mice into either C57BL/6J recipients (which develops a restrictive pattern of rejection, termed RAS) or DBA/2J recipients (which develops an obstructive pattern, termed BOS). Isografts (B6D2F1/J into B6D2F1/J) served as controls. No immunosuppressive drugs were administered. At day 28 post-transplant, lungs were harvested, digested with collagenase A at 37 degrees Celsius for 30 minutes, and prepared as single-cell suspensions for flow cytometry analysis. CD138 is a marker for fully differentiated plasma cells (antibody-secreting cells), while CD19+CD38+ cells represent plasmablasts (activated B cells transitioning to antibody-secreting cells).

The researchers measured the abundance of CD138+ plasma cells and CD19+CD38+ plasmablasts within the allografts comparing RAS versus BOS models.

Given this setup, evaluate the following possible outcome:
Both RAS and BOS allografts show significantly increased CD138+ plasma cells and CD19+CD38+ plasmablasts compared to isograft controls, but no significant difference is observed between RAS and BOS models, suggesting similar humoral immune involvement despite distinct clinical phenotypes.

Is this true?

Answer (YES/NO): NO